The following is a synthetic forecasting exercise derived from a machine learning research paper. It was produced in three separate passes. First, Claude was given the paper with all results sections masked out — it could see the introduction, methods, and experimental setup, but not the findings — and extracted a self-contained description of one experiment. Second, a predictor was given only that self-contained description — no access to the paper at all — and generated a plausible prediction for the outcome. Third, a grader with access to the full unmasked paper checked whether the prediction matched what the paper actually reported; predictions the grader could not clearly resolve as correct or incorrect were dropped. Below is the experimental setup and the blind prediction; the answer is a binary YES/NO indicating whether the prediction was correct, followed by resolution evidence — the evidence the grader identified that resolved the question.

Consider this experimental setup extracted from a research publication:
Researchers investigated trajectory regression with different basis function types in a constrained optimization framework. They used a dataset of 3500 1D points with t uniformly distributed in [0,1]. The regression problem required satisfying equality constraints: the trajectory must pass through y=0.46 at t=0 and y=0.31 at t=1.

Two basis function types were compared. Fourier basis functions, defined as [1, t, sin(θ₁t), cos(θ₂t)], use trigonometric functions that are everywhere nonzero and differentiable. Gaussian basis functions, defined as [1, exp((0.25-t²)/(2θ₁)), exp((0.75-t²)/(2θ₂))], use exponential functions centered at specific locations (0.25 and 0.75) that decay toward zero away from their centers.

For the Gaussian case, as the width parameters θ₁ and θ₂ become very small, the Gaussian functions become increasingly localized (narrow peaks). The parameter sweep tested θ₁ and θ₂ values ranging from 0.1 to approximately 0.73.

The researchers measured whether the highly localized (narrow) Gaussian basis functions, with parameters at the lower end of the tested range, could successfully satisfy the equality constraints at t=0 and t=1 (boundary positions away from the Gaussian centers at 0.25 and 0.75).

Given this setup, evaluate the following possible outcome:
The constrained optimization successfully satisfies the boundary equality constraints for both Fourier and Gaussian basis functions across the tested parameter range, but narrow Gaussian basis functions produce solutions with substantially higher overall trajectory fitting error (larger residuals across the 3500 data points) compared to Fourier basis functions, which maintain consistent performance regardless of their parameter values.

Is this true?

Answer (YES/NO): NO